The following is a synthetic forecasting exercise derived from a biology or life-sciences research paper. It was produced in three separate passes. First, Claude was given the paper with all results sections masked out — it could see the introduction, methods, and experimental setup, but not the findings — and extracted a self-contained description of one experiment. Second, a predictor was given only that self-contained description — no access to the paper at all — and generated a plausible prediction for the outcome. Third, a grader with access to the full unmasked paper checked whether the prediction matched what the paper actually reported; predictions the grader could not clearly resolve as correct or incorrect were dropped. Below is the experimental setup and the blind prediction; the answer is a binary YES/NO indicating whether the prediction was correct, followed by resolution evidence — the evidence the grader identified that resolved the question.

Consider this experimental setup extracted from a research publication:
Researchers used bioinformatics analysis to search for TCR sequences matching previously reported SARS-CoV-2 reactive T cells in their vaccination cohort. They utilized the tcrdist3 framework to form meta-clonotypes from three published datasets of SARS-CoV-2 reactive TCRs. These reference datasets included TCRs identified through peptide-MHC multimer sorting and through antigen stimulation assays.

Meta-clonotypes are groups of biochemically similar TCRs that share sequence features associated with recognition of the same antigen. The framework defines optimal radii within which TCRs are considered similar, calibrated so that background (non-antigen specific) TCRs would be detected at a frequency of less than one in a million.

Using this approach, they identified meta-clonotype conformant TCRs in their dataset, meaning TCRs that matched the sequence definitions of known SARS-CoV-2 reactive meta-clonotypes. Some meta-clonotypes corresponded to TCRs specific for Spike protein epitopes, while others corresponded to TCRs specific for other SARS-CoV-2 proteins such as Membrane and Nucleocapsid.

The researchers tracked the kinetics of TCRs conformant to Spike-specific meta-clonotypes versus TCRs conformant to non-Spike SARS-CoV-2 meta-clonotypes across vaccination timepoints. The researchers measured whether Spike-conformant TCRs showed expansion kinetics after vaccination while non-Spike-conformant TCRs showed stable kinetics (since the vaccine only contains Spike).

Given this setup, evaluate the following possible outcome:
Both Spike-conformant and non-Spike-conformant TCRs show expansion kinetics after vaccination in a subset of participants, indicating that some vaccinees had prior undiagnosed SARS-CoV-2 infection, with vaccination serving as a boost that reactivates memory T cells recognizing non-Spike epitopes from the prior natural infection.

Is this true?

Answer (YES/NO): NO